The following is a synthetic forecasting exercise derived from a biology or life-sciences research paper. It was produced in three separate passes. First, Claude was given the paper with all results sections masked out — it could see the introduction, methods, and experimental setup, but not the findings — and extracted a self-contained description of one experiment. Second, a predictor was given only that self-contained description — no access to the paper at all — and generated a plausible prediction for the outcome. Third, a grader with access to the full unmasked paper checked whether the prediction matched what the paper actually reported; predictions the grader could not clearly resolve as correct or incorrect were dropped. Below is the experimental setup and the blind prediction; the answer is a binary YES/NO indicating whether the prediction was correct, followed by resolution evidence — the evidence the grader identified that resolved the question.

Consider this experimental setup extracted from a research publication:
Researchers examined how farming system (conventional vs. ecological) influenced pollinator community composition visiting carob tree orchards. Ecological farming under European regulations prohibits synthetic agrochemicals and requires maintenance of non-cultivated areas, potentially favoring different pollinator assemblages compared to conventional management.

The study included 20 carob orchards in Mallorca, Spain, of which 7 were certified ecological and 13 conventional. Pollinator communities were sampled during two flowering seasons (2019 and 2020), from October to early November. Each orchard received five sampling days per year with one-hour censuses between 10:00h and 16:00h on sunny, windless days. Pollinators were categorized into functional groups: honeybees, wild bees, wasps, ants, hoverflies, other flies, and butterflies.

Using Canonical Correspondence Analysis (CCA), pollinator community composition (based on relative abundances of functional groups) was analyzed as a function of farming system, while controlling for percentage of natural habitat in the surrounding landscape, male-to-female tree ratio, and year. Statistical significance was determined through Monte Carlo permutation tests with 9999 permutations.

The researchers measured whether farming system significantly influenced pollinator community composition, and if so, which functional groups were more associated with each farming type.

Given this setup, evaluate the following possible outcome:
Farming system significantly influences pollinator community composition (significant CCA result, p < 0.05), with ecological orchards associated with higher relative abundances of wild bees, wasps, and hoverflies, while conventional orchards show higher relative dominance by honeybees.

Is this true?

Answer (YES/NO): NO